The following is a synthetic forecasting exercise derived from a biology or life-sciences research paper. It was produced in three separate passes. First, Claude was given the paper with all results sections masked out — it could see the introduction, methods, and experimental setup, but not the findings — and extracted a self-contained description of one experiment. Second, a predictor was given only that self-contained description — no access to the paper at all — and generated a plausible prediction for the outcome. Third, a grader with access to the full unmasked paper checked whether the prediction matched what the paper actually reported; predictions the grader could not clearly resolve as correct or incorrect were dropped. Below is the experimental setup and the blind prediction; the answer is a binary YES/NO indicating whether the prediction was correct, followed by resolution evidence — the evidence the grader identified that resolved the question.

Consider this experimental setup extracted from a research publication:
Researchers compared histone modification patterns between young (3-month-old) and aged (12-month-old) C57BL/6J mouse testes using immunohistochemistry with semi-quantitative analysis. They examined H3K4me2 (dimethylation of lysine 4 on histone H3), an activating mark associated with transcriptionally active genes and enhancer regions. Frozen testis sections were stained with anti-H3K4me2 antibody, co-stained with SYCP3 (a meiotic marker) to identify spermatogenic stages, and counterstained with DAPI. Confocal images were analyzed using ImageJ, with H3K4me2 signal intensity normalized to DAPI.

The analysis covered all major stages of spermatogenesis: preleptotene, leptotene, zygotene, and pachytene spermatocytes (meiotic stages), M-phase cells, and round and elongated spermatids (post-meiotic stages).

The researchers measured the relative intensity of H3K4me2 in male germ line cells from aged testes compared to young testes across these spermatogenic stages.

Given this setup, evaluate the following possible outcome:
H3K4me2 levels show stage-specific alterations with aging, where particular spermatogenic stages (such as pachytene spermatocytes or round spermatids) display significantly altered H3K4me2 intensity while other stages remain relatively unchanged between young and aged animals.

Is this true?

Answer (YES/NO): NO